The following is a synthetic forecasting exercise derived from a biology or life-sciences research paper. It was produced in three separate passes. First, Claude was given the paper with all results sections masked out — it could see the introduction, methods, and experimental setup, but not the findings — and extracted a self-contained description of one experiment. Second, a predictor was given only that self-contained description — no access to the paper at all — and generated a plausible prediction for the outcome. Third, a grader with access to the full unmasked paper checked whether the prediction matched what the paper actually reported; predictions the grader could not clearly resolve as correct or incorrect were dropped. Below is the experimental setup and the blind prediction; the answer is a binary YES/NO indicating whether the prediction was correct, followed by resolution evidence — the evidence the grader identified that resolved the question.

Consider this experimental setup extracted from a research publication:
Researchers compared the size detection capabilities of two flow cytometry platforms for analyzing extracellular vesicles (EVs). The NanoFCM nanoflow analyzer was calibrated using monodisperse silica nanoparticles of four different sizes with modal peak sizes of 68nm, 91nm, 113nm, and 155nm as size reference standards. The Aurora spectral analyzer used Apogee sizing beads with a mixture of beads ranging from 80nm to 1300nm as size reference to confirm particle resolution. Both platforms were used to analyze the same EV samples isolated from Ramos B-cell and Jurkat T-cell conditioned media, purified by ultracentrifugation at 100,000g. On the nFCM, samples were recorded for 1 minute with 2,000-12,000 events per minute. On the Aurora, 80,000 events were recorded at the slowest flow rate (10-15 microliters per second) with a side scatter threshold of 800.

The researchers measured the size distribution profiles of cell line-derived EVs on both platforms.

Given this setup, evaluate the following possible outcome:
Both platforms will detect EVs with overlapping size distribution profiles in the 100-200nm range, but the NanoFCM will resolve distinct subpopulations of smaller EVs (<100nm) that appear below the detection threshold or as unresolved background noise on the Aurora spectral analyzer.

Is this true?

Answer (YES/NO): YES